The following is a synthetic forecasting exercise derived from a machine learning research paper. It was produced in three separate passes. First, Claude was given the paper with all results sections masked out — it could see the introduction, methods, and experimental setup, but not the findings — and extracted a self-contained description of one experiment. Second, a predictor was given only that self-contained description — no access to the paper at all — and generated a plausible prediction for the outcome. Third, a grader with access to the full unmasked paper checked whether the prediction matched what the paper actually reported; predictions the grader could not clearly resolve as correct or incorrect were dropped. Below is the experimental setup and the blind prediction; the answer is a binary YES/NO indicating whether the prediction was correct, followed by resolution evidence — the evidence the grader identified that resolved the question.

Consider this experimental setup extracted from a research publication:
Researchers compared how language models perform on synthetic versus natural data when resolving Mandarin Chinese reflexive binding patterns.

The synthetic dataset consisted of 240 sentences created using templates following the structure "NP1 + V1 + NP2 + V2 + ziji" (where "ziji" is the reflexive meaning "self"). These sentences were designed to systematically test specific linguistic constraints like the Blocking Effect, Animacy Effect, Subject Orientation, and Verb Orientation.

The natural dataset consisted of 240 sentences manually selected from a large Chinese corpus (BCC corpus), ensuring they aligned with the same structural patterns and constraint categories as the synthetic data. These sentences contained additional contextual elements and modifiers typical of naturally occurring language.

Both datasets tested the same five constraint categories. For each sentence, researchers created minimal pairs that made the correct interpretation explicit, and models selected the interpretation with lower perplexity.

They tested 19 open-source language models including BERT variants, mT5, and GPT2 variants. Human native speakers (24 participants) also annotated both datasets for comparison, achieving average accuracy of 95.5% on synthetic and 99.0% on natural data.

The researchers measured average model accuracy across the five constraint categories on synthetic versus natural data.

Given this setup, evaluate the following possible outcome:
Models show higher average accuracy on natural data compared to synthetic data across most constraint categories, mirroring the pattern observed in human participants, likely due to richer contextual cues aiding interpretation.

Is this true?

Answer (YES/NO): YES